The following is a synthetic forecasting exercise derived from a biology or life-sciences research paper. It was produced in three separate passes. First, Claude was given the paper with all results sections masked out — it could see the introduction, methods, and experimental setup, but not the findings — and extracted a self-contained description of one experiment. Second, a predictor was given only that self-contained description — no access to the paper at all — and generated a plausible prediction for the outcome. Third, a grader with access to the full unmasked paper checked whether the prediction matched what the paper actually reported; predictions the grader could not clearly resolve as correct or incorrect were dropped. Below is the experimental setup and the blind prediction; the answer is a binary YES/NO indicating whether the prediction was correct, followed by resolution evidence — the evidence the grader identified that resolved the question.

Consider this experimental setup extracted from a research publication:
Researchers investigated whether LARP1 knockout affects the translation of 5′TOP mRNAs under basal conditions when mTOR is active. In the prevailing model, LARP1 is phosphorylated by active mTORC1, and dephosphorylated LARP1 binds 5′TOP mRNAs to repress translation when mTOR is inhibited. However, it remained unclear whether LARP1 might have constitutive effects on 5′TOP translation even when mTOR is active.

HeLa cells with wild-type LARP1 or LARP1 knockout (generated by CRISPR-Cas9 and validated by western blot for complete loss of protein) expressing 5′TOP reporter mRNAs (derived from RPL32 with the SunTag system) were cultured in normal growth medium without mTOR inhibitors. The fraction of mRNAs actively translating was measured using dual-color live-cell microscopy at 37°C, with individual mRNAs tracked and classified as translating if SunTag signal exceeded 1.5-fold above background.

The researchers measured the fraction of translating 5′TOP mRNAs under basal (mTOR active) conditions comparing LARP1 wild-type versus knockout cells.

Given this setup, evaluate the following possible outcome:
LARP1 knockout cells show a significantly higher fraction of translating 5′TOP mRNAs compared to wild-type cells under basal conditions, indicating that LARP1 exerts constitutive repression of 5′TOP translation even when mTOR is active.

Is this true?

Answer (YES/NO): NO